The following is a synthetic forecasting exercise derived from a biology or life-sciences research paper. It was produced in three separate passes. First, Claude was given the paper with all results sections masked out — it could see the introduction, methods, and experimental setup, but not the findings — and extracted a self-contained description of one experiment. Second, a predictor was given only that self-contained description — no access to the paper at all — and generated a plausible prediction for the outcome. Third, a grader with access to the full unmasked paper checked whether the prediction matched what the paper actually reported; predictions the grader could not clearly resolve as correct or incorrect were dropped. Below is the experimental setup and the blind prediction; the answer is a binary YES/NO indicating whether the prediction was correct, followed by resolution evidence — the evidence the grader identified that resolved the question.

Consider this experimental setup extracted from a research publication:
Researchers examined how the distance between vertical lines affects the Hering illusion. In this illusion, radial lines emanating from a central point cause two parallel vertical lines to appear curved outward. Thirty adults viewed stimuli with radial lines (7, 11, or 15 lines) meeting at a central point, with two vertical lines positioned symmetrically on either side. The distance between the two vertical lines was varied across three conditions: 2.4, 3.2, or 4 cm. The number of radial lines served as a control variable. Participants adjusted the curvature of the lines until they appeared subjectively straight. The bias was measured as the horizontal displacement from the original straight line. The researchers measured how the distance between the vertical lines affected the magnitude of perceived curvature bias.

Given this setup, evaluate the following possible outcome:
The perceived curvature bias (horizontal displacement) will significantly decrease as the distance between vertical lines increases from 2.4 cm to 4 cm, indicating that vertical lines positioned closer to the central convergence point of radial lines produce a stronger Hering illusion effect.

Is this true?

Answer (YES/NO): NO